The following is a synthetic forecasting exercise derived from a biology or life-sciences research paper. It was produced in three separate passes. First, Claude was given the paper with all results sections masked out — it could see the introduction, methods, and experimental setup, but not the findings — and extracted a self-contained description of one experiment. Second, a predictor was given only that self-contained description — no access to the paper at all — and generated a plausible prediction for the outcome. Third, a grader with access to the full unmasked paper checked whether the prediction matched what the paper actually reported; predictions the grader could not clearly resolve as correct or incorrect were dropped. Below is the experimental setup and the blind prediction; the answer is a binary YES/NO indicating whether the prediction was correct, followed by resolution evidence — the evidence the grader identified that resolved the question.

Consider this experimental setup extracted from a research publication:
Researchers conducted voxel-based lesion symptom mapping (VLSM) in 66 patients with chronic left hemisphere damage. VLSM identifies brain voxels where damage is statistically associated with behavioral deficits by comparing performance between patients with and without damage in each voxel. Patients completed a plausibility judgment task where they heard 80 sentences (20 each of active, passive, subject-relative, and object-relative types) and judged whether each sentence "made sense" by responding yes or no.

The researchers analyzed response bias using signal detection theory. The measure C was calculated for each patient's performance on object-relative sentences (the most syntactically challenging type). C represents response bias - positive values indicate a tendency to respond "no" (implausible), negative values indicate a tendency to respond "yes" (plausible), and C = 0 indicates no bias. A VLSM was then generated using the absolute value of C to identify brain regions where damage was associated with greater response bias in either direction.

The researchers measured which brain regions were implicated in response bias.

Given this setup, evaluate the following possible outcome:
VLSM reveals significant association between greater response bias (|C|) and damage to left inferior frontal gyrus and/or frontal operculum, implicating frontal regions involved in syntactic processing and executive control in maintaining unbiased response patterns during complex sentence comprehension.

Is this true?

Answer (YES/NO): YES